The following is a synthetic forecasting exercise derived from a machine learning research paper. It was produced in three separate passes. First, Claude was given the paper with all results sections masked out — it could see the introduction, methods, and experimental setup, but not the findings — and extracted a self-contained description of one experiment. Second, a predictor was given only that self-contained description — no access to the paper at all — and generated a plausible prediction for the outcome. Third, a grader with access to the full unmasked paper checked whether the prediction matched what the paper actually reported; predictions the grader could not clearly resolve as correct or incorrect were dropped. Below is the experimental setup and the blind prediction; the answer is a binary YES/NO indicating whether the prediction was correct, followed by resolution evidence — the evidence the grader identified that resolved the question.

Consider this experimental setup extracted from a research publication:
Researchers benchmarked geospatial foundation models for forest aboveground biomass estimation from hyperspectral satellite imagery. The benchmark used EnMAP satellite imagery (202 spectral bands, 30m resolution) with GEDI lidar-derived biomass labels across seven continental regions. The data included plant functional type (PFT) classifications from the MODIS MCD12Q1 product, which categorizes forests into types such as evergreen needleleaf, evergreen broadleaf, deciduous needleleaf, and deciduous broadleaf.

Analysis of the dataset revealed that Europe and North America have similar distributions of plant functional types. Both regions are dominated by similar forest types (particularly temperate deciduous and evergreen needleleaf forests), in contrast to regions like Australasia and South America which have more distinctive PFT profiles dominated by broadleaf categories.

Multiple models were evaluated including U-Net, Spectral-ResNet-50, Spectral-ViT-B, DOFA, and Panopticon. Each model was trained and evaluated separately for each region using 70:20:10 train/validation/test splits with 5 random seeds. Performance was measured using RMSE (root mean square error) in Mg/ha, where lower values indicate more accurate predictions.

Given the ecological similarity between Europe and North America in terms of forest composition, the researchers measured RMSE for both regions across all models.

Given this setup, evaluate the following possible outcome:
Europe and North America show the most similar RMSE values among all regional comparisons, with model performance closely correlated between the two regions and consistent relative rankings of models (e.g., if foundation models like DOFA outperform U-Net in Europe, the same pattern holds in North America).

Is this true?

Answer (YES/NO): NO